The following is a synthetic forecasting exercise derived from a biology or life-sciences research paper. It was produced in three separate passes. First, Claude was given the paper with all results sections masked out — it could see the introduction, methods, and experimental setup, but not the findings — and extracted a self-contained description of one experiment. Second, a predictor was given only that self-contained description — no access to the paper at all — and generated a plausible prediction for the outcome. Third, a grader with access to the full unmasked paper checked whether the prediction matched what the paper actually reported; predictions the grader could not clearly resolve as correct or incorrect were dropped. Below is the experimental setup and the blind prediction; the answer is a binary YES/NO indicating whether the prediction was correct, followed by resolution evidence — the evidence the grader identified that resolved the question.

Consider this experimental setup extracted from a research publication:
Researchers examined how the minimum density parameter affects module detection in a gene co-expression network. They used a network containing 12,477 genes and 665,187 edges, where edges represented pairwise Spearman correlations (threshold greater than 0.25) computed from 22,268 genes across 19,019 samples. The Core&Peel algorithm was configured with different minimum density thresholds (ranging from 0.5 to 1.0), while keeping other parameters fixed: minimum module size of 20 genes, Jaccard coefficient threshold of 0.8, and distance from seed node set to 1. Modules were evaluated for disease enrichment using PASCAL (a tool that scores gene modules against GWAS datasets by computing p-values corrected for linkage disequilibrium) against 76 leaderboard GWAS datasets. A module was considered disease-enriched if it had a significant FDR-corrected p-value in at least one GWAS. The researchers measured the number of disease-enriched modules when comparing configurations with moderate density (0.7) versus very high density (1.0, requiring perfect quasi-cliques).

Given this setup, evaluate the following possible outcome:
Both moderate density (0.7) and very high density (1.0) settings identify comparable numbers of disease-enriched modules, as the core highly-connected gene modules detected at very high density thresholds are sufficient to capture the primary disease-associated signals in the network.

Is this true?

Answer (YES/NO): NO